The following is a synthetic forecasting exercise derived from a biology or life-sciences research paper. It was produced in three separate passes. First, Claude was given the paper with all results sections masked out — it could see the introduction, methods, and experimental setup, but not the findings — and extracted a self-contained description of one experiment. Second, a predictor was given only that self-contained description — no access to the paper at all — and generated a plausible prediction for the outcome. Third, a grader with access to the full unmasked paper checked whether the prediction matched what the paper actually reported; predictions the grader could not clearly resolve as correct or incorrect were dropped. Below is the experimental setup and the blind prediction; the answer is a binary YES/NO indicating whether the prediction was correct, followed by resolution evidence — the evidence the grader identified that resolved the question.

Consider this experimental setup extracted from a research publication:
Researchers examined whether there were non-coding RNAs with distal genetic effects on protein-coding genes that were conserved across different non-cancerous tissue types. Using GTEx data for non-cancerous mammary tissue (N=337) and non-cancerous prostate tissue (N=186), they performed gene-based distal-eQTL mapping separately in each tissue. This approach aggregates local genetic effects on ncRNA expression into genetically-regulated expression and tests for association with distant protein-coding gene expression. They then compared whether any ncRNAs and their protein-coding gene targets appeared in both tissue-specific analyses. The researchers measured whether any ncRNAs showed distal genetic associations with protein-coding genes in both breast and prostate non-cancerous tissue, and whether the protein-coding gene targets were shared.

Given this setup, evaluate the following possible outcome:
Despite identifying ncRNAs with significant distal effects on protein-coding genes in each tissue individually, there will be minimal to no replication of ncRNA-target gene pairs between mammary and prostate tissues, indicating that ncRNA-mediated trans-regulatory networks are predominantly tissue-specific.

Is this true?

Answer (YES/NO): NO